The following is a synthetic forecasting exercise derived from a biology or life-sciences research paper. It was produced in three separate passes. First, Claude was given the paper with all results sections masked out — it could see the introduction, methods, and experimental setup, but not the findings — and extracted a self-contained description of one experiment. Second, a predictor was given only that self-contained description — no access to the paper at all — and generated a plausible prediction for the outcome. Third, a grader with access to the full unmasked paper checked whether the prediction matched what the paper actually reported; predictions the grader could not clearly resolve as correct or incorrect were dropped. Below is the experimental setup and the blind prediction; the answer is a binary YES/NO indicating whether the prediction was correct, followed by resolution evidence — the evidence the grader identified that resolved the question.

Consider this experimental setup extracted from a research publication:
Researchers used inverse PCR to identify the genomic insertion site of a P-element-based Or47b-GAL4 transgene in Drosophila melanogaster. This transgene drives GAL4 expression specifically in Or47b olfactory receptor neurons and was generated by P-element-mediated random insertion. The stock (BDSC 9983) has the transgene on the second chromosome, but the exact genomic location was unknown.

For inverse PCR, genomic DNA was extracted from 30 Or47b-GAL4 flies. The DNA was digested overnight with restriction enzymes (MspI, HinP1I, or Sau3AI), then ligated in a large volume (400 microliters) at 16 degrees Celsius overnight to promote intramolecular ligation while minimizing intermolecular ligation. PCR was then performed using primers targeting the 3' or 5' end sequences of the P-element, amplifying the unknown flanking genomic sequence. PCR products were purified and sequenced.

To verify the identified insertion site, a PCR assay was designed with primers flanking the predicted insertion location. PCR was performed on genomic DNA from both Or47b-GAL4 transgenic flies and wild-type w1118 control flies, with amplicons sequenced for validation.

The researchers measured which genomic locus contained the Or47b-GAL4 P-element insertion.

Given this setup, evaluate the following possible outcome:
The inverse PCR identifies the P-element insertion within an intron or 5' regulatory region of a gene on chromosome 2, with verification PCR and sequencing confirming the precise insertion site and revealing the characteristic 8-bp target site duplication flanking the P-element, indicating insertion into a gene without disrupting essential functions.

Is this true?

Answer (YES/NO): NO